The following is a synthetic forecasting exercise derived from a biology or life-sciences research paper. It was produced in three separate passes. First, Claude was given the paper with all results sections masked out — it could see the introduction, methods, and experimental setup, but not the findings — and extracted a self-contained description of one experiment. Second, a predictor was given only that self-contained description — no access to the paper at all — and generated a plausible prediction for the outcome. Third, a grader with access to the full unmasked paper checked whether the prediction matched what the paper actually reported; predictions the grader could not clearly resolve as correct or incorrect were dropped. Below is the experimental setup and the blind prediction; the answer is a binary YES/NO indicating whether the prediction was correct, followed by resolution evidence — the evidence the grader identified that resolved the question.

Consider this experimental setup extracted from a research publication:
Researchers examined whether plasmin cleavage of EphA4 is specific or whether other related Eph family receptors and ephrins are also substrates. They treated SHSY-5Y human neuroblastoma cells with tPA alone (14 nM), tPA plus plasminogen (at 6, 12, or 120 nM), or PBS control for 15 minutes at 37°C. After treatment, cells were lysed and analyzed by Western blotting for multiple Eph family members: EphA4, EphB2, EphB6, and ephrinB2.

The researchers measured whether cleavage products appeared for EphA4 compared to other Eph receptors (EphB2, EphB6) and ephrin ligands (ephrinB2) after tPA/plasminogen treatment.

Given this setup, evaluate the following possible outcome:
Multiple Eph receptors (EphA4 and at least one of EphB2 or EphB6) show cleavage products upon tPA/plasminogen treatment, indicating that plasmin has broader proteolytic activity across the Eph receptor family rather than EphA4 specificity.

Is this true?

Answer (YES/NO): NO